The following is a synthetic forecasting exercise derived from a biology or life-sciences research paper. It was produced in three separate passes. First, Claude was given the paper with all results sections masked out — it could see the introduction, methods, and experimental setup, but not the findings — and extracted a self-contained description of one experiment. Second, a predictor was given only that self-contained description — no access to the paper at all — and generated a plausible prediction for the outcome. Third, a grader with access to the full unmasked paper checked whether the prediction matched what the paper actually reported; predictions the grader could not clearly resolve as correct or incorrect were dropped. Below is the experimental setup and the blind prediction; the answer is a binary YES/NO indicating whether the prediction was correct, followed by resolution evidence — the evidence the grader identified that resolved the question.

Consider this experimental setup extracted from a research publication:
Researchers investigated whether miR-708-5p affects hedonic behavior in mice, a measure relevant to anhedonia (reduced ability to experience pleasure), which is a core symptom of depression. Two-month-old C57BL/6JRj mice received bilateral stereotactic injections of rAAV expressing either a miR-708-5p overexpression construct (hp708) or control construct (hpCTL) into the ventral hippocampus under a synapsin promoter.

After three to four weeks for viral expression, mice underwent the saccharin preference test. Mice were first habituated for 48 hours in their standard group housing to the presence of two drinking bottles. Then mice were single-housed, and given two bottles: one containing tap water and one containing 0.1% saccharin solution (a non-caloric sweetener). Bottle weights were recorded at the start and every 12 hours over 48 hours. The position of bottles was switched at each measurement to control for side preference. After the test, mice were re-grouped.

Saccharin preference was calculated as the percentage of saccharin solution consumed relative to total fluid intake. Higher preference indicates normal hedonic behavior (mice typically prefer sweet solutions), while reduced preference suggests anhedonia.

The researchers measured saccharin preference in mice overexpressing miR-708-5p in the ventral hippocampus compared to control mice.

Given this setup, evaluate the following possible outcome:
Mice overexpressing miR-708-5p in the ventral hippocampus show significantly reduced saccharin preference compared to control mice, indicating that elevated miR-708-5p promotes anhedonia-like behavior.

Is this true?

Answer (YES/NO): NO